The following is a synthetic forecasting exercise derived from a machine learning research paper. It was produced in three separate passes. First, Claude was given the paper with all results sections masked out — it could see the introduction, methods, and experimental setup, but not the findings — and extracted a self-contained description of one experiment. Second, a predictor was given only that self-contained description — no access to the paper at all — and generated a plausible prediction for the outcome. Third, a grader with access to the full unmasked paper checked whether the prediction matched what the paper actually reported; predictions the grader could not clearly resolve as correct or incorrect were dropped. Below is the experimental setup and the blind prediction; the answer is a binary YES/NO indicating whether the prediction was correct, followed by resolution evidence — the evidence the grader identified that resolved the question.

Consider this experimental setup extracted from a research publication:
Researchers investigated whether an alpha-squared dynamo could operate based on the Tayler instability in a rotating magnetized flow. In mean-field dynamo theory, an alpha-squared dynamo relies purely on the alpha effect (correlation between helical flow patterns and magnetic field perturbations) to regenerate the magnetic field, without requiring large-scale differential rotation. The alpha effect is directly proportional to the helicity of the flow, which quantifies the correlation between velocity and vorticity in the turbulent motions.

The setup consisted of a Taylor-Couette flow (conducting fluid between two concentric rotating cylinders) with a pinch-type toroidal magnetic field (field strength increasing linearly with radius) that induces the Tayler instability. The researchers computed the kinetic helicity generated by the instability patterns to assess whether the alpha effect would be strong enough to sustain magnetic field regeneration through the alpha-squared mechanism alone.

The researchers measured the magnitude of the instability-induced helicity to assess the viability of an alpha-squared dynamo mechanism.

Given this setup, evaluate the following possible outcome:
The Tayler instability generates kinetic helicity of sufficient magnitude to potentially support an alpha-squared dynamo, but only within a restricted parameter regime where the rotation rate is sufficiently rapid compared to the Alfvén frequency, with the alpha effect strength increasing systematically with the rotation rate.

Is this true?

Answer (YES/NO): NO